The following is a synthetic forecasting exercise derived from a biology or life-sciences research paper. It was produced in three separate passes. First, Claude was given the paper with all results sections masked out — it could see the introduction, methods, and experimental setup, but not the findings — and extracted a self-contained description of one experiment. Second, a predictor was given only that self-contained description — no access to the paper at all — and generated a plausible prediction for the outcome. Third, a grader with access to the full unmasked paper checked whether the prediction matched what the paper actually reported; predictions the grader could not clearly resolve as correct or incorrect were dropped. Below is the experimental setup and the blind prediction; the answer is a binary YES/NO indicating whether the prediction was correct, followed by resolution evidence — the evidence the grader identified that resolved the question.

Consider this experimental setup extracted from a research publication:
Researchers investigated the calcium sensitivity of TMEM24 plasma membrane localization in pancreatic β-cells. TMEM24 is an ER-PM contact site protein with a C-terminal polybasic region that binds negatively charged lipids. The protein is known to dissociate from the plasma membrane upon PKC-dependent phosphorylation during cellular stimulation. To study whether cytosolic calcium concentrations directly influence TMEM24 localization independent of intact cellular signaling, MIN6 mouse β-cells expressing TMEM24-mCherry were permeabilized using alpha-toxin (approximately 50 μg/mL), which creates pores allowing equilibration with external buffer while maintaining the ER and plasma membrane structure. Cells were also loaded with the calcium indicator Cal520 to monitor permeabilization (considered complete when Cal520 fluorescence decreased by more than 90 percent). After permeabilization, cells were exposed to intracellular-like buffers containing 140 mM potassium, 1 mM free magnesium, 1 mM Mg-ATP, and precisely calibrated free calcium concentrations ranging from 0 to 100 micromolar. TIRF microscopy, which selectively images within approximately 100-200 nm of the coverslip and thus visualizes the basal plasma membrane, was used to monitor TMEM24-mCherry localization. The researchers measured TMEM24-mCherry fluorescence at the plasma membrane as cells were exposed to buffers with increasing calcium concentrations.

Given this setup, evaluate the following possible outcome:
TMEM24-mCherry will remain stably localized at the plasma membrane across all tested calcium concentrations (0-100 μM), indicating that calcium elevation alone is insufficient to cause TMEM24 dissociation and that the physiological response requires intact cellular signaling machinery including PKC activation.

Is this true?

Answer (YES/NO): NO